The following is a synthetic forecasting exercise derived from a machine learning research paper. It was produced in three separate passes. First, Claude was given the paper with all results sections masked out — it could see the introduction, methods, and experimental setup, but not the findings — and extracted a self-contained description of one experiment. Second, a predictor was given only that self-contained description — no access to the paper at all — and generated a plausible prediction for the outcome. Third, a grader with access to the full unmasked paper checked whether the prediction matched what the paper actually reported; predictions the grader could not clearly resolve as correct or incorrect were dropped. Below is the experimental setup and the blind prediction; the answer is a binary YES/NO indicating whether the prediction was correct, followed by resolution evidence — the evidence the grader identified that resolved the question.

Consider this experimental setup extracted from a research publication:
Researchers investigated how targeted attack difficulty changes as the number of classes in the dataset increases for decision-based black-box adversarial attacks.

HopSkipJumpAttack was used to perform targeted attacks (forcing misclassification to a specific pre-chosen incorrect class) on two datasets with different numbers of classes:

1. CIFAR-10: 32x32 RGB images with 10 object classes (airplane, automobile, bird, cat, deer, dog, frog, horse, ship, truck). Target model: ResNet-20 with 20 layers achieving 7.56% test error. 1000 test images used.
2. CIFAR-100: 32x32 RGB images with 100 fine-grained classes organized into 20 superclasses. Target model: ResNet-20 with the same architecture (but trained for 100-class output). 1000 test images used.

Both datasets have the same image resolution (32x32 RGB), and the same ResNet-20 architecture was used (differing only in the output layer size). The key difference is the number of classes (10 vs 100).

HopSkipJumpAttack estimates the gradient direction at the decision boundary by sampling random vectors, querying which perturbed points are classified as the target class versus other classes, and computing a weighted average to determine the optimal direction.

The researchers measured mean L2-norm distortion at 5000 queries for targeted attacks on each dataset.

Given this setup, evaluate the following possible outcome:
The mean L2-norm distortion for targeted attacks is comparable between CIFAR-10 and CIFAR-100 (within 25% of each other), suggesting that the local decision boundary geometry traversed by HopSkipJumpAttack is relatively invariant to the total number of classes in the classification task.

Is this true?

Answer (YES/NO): NO